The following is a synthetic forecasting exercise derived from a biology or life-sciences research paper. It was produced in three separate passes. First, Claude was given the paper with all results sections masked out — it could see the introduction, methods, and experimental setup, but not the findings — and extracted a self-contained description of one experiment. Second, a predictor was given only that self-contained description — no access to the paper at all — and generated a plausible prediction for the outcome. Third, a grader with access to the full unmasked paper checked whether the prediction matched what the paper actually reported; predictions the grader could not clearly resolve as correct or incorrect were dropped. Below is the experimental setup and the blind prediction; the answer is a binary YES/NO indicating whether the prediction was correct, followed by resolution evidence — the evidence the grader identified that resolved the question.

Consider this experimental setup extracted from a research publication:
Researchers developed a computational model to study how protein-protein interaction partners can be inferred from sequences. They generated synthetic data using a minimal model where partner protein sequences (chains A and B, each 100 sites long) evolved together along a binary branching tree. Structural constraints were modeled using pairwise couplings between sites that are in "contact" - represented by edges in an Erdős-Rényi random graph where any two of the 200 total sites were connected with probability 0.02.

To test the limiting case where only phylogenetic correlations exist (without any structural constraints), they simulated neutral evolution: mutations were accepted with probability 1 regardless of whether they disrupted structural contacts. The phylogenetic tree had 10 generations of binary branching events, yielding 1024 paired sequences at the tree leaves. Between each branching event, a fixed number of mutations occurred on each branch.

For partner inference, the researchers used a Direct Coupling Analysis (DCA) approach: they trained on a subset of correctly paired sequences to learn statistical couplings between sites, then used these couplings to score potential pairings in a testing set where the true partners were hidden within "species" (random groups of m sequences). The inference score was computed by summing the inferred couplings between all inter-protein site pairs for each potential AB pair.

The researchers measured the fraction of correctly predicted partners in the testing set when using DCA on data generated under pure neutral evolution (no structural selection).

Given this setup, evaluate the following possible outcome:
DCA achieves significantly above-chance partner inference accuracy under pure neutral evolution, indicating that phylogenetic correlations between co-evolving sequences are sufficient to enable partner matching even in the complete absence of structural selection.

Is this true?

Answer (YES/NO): YES